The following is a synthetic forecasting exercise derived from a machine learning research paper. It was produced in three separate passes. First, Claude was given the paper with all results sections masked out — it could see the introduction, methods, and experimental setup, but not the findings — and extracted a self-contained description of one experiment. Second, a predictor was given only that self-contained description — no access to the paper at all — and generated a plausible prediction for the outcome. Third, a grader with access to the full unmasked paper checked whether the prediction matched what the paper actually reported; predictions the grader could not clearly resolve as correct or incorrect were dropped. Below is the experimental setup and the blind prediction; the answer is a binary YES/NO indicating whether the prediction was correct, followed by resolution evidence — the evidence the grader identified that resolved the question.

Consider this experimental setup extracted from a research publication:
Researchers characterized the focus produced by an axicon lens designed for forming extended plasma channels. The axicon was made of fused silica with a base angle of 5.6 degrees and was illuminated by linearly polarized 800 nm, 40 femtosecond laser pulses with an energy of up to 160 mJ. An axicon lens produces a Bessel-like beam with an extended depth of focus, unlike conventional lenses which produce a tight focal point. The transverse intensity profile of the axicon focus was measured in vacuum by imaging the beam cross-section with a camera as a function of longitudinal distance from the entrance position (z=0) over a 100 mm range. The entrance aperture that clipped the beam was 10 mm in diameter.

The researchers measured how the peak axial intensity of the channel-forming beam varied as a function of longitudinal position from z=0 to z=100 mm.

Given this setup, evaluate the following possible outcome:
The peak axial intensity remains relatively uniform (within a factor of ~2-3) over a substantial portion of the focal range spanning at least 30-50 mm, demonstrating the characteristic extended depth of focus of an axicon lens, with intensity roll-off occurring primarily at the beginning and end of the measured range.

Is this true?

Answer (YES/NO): NO